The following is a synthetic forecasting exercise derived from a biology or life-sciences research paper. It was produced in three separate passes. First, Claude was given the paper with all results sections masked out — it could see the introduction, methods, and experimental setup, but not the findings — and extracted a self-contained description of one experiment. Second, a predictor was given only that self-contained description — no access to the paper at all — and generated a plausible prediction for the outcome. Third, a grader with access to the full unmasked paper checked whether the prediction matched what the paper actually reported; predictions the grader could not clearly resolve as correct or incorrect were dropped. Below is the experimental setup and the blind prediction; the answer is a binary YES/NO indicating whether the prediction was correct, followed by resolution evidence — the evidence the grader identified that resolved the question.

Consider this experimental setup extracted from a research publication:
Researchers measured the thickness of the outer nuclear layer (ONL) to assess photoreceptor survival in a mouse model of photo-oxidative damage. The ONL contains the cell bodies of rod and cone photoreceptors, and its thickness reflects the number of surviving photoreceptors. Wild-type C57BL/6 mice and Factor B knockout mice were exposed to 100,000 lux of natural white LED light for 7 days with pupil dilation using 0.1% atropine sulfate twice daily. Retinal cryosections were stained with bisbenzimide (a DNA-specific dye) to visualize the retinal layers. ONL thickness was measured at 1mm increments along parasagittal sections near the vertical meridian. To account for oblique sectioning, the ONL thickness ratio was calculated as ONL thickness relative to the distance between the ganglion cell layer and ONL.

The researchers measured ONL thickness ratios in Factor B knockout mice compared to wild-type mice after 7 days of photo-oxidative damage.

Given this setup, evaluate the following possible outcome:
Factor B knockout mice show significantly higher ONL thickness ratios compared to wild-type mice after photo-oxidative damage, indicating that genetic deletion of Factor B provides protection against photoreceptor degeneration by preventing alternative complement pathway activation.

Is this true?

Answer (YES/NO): YES